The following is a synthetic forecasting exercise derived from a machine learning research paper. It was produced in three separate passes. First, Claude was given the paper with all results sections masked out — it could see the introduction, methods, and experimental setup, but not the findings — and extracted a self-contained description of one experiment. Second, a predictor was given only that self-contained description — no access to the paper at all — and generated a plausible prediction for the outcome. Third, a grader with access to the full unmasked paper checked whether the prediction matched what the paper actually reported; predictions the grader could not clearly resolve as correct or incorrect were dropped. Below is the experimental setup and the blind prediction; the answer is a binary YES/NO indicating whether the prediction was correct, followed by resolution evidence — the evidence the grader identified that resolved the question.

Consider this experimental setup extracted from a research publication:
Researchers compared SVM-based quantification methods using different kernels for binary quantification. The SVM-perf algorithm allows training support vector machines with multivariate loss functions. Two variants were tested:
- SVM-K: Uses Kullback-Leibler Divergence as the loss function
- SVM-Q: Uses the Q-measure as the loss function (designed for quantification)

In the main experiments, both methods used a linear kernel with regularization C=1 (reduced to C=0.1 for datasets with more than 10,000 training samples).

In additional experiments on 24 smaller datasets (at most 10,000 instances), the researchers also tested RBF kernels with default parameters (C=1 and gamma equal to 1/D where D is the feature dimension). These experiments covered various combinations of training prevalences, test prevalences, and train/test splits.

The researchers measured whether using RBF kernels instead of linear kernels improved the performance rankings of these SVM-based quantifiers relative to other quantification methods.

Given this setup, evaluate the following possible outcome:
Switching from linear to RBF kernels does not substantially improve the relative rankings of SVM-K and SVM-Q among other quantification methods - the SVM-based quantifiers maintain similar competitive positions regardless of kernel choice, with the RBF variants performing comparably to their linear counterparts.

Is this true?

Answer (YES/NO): NO